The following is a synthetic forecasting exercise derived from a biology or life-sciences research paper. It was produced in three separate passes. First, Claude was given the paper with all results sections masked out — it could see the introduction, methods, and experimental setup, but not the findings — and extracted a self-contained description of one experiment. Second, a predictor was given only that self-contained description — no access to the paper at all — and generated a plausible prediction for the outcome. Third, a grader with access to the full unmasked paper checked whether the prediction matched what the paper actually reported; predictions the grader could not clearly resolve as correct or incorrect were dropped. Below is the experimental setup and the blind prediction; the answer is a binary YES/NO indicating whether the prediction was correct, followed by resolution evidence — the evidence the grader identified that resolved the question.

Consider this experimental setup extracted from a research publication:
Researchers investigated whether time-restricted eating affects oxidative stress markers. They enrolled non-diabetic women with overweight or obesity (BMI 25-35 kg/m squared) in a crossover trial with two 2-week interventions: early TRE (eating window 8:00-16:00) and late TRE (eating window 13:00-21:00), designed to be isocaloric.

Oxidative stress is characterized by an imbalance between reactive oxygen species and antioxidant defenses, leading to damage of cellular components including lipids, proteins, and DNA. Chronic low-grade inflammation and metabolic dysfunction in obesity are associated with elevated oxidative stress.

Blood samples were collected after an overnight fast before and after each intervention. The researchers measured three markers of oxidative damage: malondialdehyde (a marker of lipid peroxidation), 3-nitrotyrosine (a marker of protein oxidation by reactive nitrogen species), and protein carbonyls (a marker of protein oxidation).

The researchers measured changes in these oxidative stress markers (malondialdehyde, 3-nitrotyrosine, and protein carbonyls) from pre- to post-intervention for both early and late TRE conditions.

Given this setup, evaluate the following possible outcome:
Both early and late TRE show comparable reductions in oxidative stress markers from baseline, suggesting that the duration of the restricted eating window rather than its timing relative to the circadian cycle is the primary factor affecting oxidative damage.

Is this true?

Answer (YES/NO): NO